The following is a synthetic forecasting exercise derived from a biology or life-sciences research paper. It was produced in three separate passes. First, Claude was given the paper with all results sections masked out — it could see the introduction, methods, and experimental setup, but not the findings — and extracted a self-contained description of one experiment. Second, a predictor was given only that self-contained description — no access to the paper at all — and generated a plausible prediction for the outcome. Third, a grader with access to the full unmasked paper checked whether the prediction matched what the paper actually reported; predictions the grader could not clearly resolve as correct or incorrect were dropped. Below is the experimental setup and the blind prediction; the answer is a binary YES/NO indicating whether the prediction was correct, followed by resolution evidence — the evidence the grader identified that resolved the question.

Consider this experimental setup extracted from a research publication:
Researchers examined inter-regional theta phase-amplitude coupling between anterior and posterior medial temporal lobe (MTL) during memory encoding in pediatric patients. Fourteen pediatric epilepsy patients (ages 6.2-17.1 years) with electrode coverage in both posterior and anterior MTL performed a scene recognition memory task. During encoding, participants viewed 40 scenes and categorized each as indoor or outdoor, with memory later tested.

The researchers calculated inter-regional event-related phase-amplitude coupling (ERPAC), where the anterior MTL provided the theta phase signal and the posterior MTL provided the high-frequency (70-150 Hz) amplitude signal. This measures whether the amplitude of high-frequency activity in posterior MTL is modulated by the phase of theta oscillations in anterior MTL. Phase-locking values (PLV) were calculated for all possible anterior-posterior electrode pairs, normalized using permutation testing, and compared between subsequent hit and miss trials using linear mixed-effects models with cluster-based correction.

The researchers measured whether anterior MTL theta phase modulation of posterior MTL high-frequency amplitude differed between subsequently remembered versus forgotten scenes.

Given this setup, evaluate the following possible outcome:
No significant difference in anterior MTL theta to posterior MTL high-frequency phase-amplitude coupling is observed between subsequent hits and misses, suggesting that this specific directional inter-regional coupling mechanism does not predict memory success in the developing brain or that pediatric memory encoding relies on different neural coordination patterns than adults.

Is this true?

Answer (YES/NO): YES